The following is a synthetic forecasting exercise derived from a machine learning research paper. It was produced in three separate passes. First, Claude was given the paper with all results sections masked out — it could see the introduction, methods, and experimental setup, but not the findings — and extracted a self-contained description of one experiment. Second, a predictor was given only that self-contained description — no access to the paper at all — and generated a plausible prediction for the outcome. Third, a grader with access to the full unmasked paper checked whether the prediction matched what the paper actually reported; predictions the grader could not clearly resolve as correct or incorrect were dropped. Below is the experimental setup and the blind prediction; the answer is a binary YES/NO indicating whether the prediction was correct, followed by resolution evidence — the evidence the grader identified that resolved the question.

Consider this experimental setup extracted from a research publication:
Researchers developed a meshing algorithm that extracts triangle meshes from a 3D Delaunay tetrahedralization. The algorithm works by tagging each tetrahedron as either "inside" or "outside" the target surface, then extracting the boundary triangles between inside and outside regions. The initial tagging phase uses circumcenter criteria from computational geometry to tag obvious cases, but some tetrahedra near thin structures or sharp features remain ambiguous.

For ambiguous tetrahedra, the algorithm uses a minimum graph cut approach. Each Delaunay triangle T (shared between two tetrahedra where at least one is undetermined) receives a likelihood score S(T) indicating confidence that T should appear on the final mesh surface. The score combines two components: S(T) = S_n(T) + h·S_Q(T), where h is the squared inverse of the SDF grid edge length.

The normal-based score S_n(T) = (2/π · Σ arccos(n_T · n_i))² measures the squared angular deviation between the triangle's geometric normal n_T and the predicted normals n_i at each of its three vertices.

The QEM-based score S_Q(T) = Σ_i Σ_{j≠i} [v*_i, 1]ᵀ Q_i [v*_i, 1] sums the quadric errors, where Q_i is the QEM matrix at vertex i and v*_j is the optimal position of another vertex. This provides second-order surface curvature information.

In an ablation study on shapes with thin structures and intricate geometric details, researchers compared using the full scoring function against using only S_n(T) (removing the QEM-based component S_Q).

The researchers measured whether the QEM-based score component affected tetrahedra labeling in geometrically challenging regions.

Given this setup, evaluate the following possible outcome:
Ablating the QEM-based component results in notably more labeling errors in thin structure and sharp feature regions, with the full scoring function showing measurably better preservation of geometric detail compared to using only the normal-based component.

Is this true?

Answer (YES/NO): YES